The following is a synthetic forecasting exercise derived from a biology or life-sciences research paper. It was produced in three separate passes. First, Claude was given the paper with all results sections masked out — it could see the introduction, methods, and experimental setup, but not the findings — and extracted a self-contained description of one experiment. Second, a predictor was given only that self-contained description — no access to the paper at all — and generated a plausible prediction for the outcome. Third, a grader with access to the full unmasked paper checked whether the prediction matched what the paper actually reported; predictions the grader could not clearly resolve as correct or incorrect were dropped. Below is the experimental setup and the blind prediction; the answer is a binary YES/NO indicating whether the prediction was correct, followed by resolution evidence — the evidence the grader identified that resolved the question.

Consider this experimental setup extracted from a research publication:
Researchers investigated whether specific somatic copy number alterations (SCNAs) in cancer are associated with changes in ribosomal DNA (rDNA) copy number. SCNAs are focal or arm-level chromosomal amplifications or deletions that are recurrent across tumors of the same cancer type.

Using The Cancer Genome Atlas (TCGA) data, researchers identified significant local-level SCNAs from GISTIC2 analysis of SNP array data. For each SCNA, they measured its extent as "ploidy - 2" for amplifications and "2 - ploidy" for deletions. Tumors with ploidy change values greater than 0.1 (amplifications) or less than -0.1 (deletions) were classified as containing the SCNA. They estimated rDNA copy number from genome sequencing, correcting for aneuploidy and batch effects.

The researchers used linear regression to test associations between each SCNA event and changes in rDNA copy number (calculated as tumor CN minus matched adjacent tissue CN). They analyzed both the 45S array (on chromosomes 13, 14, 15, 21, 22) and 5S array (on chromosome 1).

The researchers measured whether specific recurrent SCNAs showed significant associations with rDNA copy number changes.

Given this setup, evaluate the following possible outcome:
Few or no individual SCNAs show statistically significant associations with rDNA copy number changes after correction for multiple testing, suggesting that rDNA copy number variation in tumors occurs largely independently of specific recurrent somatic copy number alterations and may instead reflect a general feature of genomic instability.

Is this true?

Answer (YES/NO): NO